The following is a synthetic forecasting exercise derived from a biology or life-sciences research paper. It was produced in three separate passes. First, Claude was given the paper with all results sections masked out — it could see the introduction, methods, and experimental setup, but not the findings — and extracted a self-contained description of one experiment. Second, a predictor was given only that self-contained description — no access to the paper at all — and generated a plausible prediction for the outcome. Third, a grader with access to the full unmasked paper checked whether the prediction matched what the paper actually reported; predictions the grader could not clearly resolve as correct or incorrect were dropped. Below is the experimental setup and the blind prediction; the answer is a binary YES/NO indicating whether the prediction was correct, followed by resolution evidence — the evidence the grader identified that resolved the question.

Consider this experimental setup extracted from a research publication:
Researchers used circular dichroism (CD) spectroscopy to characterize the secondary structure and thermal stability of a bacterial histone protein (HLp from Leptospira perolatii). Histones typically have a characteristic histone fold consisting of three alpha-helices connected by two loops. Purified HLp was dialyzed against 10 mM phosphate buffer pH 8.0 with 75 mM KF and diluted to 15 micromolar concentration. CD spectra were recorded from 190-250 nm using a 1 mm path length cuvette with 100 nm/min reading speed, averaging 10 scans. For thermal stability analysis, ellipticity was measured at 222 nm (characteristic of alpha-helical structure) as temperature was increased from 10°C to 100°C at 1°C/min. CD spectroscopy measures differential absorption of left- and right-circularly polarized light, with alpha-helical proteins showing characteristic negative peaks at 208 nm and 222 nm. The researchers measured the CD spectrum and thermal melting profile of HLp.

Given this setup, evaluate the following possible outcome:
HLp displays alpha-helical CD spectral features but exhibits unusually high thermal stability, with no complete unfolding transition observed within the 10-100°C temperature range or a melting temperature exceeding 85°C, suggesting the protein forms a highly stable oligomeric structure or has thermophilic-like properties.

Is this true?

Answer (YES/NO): NO